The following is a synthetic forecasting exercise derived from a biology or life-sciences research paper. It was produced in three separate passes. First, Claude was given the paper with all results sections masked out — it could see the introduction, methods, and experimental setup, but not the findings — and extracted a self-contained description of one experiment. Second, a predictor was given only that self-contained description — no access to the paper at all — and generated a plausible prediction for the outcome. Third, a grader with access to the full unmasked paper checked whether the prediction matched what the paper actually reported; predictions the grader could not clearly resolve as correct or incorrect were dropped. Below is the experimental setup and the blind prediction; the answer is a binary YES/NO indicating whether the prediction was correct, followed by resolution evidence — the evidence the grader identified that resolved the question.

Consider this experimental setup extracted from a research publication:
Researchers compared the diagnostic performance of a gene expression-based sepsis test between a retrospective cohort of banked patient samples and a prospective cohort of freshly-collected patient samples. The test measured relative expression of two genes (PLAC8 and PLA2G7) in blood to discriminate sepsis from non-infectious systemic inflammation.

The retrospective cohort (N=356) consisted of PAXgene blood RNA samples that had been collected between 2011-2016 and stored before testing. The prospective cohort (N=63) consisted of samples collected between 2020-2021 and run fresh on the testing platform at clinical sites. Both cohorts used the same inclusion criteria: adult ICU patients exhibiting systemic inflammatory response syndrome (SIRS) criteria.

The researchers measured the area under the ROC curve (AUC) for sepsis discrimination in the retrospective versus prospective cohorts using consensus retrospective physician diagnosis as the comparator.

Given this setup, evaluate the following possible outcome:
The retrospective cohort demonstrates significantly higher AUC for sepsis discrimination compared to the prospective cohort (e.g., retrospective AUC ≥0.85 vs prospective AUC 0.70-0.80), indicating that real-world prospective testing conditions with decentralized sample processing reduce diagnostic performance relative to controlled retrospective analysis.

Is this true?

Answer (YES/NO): NO